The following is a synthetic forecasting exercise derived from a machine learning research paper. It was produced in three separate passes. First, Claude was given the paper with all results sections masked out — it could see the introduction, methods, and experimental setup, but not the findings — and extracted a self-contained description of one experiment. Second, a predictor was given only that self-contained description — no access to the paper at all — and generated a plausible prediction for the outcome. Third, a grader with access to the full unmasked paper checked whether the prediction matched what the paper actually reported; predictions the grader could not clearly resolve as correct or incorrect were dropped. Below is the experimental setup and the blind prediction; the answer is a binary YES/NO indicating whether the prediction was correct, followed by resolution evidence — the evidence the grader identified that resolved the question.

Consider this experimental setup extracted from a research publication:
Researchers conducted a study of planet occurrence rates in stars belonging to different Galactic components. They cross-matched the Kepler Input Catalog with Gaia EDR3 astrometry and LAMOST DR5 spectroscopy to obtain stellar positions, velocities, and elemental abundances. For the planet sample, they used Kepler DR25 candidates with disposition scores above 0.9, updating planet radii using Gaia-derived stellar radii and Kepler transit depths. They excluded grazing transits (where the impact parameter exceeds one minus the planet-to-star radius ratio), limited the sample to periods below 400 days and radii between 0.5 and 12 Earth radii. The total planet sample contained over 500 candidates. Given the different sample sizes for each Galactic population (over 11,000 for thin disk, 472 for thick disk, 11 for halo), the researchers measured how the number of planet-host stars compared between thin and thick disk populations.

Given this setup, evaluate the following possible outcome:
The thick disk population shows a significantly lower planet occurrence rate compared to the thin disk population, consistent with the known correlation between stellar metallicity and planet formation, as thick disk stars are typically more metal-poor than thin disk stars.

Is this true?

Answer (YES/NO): NO